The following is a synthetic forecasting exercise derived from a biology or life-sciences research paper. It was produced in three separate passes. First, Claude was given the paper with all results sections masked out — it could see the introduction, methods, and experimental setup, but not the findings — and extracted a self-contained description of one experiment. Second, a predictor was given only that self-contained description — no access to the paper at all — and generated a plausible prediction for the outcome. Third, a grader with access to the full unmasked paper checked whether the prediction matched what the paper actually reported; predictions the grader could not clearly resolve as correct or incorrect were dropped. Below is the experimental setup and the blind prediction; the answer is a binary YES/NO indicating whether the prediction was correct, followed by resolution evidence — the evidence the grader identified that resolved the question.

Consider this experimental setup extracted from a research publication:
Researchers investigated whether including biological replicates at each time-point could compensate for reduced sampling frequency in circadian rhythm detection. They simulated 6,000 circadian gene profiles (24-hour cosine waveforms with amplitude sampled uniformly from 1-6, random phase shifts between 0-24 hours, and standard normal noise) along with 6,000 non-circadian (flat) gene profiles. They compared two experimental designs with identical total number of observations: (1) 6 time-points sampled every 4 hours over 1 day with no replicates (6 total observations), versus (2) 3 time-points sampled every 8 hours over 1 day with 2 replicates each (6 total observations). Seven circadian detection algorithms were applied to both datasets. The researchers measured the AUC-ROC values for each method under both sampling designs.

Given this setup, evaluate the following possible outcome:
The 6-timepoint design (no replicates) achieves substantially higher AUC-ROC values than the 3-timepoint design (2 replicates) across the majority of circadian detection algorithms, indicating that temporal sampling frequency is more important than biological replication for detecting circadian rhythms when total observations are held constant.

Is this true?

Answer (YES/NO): NO